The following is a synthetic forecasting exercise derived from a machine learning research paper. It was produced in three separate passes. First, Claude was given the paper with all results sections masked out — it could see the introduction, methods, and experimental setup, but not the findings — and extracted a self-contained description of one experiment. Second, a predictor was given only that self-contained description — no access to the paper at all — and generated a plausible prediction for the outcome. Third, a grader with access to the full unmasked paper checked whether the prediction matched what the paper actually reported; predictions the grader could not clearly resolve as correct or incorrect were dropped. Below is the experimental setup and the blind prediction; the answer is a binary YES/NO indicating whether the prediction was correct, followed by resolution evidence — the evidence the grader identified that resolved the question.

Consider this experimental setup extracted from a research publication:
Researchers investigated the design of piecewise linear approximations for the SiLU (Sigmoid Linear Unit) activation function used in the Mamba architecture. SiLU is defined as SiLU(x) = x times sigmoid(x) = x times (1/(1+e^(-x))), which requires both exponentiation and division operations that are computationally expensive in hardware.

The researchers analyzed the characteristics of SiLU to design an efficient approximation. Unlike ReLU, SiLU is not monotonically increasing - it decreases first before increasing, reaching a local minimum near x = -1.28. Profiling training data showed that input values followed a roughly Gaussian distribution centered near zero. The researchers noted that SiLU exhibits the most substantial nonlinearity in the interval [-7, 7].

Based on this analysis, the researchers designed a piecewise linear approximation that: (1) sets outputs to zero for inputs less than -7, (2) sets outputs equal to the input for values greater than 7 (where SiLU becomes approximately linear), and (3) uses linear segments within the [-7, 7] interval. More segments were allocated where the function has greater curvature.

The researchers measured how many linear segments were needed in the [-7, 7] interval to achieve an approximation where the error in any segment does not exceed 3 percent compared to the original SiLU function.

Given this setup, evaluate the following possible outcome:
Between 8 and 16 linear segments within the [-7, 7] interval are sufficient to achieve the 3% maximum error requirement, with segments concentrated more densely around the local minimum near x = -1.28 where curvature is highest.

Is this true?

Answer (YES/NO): NO